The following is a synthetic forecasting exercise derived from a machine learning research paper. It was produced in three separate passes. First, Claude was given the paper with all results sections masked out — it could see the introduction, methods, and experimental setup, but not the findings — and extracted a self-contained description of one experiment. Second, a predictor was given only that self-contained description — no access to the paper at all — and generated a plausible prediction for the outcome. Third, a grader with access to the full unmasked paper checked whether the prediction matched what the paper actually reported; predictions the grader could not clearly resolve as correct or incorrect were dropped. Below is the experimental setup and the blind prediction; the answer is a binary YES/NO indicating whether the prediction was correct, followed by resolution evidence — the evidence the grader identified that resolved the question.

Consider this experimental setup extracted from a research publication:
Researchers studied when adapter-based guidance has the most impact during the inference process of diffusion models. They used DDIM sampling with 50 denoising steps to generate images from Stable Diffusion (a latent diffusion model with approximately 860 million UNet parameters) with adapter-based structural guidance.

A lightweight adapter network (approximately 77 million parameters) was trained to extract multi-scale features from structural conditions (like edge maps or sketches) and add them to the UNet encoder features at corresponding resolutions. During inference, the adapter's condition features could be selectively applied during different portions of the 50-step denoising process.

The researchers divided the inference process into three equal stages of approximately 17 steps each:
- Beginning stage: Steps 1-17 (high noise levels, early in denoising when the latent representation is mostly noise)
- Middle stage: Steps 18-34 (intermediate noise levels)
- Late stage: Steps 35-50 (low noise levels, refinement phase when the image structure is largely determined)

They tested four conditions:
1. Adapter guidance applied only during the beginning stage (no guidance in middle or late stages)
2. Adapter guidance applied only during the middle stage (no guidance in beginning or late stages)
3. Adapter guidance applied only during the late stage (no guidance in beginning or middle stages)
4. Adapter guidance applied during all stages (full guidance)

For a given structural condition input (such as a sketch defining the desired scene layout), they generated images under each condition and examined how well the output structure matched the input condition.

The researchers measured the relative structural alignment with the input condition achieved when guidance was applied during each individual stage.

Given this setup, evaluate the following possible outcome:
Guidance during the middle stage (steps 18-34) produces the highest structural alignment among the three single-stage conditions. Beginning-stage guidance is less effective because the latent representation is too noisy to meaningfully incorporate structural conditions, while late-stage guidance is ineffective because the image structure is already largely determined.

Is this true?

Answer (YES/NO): NO